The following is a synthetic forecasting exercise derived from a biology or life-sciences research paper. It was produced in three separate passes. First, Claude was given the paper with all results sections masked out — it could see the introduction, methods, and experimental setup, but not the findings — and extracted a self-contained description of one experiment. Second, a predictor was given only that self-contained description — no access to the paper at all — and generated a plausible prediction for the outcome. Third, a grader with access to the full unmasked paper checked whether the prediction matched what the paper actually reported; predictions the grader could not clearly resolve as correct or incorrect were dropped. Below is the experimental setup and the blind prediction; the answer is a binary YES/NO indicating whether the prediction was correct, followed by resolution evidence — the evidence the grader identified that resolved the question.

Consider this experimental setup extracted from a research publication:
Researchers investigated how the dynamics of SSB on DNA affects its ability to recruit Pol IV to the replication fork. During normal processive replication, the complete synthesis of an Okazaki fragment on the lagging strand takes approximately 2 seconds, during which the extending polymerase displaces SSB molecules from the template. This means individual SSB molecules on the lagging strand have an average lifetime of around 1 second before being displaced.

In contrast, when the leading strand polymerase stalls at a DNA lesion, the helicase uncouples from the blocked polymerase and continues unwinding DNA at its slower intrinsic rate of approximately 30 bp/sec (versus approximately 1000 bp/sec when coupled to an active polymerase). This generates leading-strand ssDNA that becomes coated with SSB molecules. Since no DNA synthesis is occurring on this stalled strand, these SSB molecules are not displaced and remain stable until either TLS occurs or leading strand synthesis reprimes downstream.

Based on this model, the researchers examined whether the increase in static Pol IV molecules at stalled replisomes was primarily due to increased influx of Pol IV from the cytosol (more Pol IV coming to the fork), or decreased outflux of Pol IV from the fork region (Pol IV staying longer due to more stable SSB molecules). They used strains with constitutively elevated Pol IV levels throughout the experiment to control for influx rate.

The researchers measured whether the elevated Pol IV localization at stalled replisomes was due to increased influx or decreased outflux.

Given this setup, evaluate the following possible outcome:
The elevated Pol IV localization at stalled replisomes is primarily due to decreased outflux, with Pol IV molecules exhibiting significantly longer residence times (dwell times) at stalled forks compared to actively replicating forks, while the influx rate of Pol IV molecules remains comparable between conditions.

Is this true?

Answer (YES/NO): NO